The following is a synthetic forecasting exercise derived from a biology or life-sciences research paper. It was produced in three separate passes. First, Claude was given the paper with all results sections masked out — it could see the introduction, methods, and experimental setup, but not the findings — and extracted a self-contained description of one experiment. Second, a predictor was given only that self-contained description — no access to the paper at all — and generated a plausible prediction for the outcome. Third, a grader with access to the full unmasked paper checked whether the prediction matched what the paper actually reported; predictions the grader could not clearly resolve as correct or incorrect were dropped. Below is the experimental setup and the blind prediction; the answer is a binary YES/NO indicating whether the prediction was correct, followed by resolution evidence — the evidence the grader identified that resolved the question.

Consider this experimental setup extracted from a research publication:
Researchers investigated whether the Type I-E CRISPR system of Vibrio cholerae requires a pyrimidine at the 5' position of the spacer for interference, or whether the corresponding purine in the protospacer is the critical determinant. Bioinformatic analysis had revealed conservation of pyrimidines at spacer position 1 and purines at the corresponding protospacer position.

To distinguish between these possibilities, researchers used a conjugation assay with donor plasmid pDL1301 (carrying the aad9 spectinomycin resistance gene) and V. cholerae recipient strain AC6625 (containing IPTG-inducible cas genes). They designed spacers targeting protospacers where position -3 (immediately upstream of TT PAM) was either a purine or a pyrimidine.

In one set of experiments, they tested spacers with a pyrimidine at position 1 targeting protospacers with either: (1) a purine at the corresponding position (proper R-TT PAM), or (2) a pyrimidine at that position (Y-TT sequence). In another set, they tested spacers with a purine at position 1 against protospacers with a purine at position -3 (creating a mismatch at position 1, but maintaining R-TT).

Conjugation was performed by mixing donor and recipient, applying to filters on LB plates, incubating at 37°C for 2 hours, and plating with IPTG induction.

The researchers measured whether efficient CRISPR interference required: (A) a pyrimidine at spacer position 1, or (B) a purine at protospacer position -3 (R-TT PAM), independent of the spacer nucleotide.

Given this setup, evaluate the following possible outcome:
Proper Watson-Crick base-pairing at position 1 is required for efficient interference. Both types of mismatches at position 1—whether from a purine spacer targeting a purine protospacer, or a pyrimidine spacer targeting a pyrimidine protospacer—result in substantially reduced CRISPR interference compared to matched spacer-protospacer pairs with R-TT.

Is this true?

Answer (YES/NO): NO